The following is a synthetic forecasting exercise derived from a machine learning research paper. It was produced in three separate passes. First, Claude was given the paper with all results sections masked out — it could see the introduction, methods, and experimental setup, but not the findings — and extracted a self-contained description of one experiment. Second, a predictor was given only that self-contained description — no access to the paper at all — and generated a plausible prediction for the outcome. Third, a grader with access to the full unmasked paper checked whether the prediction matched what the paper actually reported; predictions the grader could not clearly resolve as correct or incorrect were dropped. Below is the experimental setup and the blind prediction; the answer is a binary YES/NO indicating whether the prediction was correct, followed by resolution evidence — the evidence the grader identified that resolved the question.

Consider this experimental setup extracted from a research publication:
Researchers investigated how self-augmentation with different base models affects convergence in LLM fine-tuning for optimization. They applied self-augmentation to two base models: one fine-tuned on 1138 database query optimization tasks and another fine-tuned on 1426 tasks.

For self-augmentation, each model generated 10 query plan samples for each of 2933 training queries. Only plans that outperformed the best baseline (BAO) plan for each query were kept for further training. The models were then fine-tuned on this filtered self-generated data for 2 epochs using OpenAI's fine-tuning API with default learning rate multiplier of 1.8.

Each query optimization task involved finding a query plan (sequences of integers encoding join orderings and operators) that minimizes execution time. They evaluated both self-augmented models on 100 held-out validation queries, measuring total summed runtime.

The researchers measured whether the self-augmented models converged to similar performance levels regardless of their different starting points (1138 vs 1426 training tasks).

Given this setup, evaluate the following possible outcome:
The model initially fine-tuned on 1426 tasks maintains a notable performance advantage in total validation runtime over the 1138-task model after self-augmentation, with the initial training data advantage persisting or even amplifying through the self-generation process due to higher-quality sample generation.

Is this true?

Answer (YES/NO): NO